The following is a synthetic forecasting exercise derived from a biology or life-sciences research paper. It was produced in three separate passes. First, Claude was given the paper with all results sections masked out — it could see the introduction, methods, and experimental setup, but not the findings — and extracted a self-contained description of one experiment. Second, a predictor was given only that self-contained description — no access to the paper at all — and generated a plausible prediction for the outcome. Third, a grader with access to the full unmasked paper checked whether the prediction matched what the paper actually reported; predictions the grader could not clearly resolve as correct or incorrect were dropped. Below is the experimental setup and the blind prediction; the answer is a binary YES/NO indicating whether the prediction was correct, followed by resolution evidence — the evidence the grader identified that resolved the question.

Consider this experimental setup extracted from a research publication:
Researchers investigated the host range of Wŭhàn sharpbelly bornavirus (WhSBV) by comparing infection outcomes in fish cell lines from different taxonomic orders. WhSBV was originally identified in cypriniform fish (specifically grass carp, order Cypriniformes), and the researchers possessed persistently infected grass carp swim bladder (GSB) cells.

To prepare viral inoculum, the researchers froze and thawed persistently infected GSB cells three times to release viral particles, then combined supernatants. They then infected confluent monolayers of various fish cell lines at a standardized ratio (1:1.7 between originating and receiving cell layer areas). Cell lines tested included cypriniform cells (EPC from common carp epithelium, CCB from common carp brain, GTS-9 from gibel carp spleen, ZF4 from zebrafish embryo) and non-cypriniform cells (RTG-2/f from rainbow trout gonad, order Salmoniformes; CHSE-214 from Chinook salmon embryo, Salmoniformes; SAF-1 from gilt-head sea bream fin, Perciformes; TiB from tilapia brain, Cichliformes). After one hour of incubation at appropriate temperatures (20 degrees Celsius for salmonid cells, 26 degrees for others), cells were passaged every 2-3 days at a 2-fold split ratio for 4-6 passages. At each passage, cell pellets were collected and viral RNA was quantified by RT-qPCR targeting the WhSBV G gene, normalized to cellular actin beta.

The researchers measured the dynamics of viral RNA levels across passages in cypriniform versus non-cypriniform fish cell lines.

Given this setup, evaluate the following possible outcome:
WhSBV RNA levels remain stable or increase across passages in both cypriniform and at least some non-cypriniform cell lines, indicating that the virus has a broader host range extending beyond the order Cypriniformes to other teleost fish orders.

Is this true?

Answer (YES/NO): NO